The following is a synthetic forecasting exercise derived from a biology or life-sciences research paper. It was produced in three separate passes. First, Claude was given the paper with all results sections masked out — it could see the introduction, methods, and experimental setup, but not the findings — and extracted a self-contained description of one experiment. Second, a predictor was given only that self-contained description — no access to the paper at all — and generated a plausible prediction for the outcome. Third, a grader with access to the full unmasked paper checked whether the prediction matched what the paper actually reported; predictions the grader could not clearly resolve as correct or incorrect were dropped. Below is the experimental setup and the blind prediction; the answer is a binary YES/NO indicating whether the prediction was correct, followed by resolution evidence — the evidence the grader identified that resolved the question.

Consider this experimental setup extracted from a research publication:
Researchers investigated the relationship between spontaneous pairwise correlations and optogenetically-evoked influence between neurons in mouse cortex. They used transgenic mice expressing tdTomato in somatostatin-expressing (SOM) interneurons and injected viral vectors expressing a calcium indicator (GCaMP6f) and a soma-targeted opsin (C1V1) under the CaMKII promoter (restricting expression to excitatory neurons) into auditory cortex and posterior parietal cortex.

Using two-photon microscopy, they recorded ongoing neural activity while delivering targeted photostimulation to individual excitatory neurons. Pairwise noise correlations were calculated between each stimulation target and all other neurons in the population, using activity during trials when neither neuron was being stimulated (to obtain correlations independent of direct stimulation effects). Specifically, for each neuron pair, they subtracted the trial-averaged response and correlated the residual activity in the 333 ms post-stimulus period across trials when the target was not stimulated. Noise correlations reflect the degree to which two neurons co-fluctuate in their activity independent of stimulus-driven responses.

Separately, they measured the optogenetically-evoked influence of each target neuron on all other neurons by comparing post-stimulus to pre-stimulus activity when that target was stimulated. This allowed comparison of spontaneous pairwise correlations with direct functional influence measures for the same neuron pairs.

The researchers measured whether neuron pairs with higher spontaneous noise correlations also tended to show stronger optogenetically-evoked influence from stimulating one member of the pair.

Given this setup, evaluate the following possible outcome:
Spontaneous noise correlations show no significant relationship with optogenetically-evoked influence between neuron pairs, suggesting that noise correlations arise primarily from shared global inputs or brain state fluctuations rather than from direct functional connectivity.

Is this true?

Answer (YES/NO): NO